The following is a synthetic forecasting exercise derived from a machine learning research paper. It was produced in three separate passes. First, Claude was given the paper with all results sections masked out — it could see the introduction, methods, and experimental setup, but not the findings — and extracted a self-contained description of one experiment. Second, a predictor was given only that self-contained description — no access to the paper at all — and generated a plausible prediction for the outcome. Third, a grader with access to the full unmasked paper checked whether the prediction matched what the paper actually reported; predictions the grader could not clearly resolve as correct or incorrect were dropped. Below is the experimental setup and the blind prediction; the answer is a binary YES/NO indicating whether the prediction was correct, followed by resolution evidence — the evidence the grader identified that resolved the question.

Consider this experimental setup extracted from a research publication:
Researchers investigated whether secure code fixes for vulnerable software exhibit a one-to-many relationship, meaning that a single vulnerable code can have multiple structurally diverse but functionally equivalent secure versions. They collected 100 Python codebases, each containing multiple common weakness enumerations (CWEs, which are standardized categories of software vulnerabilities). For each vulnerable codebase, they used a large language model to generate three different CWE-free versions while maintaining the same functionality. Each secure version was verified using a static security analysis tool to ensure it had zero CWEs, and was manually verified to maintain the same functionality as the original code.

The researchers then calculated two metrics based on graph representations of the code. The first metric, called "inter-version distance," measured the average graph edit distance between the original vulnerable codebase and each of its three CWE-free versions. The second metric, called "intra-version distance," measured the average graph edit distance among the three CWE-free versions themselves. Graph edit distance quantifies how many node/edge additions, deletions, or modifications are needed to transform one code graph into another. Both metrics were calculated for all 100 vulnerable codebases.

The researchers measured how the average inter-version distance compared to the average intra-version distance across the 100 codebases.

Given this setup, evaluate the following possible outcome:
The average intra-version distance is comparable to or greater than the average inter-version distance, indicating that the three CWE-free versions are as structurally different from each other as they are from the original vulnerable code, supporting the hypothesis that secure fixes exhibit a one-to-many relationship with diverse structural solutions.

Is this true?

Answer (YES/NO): YES